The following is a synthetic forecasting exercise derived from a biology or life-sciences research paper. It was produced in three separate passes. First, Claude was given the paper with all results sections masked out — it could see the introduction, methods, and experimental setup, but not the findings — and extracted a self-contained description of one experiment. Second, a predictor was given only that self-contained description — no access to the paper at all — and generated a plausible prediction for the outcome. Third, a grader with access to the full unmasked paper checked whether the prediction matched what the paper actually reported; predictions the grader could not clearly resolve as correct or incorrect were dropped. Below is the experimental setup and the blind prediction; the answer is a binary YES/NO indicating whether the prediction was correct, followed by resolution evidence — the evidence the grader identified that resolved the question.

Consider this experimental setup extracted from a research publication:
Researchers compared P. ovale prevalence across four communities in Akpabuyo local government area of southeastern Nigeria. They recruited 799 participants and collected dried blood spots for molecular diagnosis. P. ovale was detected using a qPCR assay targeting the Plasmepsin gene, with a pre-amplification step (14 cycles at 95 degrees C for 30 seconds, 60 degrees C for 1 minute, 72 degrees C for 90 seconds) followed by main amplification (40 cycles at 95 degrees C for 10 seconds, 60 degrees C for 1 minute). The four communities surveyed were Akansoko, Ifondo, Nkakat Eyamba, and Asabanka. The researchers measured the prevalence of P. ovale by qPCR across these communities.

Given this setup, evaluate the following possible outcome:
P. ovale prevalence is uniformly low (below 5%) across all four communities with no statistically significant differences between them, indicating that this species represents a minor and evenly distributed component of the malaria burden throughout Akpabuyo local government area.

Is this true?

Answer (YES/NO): NO